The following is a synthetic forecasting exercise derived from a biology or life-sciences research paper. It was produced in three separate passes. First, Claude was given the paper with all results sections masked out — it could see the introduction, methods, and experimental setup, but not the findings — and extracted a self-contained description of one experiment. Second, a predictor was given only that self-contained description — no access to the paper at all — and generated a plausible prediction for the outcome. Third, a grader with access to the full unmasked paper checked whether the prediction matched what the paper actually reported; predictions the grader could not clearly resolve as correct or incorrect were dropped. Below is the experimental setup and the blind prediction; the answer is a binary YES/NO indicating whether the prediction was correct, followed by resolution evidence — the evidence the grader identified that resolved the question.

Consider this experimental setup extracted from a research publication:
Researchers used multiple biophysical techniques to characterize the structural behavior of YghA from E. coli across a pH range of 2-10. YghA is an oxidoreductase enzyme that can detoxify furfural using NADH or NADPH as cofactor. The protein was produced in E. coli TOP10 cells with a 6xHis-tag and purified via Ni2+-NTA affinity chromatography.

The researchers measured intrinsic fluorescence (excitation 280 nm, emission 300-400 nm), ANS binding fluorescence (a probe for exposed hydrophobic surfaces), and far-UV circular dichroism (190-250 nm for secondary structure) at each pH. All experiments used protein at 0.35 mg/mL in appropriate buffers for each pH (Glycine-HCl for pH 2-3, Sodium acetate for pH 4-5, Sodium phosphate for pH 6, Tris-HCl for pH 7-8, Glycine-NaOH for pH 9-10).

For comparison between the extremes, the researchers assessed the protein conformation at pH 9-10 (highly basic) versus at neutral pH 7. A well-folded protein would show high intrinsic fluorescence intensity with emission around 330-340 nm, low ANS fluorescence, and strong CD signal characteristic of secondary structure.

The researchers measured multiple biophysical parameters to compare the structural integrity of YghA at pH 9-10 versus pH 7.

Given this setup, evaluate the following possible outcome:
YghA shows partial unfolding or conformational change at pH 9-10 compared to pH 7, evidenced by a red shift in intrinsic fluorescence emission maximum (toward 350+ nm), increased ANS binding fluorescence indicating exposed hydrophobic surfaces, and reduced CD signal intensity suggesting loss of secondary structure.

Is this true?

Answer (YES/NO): NO